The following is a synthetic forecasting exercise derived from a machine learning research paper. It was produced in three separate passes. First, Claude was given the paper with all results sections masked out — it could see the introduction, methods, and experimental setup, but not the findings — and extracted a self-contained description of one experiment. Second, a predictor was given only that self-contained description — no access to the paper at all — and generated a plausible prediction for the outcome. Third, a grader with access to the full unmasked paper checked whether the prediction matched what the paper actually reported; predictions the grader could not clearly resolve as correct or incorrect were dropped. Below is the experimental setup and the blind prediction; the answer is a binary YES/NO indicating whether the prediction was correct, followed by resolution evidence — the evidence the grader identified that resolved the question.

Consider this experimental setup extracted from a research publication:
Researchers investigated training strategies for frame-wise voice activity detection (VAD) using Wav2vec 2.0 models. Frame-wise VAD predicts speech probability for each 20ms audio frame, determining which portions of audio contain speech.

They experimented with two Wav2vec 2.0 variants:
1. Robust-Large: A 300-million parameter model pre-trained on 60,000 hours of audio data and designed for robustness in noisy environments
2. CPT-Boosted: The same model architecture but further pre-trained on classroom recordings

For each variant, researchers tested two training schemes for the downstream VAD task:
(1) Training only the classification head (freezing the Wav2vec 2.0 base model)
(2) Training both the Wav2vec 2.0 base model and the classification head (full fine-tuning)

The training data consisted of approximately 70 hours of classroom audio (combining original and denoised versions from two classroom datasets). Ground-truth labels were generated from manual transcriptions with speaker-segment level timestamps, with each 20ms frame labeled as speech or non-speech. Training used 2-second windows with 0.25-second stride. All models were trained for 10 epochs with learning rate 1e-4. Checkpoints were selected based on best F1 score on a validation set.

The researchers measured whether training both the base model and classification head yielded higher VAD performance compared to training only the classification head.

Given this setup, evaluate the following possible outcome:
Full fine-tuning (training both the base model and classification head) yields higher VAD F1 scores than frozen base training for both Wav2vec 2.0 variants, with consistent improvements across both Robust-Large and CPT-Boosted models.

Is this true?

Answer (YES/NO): NO